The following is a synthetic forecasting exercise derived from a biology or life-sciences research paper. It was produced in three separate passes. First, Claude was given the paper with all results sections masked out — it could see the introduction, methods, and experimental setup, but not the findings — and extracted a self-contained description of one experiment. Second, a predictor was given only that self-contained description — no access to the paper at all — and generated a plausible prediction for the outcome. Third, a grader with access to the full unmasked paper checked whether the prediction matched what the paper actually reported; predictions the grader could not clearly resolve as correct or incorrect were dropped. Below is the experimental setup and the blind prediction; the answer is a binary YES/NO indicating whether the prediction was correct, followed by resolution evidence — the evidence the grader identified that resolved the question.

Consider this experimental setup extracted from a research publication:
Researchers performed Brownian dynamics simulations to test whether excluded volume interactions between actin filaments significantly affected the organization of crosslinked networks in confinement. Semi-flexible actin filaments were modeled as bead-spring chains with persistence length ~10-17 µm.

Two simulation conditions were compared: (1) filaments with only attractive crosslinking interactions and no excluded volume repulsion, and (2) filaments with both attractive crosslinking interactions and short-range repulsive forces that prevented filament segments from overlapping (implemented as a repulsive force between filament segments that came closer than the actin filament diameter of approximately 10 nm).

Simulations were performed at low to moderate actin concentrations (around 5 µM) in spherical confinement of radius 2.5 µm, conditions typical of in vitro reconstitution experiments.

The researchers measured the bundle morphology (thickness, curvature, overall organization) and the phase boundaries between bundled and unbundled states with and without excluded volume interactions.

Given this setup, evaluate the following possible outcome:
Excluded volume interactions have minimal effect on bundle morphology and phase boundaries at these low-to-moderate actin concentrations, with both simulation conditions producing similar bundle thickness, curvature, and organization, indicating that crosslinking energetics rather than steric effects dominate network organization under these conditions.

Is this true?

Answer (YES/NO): NO